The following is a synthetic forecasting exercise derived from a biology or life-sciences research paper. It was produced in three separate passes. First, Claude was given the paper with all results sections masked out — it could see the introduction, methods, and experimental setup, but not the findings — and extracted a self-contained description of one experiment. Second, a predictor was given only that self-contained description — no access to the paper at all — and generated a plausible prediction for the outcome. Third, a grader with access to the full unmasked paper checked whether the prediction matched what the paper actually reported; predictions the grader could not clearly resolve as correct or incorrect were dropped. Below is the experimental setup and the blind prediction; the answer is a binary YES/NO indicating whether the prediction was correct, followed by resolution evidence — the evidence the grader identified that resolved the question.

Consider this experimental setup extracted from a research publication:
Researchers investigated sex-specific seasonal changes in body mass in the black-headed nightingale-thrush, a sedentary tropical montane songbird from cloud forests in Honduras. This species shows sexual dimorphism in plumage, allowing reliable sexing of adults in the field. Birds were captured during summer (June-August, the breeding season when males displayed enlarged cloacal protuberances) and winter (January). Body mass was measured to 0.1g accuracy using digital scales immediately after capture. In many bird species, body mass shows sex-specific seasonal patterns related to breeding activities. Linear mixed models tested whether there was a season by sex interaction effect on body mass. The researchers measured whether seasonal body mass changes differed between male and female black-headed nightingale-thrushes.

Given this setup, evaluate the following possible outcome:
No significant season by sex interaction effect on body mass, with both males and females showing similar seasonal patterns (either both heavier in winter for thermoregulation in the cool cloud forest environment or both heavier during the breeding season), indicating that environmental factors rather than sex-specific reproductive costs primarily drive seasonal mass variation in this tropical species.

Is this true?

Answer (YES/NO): YES